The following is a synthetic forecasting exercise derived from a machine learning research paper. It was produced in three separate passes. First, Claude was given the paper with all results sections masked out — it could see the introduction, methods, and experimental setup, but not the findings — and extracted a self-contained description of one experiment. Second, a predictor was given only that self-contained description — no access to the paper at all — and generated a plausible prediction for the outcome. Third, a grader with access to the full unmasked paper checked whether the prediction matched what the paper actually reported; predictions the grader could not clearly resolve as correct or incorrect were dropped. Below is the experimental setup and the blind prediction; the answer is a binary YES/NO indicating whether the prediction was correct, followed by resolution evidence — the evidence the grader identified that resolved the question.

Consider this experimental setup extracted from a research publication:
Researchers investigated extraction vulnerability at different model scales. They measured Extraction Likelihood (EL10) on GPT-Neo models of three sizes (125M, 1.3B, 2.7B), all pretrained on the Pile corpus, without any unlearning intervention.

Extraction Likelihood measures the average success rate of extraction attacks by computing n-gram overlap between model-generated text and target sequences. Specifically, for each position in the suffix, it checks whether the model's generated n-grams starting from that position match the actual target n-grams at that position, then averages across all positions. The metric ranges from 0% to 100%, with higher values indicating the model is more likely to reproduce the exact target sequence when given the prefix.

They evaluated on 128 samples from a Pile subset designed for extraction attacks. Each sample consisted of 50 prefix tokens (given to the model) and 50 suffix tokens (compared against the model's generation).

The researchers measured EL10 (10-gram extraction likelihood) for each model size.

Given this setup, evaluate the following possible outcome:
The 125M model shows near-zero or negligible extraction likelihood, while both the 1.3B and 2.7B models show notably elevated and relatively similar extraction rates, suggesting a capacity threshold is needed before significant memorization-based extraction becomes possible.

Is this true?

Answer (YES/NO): NO